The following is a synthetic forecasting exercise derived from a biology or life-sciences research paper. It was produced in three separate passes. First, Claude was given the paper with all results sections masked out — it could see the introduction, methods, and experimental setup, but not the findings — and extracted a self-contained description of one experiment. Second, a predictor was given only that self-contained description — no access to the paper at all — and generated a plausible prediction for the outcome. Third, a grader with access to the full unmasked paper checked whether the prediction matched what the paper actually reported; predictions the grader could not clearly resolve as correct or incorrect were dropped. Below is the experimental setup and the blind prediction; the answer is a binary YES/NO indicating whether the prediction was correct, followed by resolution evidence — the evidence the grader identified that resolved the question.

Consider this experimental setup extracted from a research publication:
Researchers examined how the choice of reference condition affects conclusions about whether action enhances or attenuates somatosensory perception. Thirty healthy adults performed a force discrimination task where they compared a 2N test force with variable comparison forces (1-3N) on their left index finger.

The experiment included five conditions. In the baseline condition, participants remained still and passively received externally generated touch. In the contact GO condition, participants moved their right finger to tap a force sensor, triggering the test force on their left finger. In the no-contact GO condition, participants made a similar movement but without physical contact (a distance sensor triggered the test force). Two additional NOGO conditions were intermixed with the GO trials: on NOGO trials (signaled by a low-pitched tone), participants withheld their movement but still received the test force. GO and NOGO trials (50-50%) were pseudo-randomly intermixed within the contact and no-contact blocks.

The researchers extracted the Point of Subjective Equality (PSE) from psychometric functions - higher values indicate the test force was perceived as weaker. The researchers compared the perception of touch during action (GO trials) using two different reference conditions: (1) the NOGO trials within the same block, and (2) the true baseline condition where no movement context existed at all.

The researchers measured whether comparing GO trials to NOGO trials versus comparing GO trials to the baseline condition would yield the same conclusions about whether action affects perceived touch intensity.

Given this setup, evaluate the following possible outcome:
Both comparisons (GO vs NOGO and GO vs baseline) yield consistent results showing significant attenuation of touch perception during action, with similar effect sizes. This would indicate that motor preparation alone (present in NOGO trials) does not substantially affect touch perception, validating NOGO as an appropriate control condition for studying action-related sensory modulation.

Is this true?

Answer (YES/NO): NO